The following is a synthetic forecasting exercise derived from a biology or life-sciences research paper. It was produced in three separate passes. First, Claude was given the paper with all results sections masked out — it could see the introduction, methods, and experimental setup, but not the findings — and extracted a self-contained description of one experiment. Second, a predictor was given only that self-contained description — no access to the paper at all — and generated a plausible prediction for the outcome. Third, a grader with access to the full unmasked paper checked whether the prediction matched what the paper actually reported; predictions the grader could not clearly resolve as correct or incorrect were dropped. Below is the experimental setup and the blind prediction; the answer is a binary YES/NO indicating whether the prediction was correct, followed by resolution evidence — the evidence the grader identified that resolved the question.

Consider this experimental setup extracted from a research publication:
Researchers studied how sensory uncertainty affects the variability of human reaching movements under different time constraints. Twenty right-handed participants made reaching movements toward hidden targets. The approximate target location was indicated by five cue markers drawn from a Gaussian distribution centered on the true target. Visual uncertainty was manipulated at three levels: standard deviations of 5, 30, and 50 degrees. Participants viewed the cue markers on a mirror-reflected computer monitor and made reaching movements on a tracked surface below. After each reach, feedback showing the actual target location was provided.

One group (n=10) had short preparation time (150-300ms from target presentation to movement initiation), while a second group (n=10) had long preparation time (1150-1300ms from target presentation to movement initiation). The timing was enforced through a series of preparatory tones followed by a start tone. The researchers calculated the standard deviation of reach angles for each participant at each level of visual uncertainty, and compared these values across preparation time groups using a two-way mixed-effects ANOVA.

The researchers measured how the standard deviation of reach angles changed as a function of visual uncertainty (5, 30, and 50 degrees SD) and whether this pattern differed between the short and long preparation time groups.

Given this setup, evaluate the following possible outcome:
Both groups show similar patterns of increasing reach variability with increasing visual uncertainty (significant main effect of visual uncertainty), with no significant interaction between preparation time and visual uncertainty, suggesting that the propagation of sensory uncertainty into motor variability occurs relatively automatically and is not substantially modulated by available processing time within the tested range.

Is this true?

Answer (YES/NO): YES